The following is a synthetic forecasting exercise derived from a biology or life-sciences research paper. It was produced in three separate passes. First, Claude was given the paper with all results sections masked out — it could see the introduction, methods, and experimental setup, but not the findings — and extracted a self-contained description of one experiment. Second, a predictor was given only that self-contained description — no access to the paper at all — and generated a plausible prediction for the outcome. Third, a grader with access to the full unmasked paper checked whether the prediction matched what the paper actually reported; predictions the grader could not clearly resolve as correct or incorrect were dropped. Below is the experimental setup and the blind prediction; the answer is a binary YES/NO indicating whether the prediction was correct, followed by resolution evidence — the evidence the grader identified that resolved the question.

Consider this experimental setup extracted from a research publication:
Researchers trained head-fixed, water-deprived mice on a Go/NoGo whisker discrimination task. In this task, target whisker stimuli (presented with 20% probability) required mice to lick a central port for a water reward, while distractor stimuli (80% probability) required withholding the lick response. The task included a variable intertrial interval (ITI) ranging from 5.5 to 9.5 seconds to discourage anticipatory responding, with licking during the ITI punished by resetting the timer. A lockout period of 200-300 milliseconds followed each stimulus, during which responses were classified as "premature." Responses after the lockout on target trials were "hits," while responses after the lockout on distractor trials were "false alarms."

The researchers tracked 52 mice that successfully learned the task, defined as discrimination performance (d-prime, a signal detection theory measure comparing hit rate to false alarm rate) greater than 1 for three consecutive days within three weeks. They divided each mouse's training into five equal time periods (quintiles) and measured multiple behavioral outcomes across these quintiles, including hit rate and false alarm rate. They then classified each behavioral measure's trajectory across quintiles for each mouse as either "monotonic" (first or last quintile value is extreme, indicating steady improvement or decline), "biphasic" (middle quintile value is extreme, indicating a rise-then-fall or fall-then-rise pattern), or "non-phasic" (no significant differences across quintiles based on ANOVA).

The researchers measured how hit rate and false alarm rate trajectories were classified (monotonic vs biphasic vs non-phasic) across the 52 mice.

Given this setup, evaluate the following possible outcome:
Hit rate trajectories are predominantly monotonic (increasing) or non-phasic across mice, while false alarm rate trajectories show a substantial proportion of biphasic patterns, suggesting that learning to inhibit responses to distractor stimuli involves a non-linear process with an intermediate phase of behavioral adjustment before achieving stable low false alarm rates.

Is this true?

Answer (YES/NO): YES